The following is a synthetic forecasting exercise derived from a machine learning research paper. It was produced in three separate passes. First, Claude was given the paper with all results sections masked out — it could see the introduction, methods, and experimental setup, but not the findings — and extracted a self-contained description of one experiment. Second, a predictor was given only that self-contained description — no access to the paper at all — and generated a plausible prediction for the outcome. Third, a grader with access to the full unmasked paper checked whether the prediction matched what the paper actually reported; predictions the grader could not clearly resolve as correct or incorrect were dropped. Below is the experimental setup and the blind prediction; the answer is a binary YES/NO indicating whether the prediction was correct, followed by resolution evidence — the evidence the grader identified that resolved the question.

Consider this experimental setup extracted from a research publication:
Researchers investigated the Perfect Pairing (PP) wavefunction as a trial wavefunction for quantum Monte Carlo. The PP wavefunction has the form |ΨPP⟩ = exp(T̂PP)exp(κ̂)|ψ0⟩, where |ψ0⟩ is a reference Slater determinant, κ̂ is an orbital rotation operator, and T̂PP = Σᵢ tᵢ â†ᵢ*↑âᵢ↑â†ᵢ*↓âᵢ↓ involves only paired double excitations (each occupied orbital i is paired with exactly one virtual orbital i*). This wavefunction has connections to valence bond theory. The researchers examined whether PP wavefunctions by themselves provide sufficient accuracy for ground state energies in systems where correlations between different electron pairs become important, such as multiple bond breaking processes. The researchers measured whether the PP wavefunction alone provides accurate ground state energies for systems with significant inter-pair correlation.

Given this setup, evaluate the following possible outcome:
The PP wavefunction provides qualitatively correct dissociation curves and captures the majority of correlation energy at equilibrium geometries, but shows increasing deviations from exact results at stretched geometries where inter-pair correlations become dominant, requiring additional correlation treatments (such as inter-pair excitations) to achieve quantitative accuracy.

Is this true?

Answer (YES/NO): NO